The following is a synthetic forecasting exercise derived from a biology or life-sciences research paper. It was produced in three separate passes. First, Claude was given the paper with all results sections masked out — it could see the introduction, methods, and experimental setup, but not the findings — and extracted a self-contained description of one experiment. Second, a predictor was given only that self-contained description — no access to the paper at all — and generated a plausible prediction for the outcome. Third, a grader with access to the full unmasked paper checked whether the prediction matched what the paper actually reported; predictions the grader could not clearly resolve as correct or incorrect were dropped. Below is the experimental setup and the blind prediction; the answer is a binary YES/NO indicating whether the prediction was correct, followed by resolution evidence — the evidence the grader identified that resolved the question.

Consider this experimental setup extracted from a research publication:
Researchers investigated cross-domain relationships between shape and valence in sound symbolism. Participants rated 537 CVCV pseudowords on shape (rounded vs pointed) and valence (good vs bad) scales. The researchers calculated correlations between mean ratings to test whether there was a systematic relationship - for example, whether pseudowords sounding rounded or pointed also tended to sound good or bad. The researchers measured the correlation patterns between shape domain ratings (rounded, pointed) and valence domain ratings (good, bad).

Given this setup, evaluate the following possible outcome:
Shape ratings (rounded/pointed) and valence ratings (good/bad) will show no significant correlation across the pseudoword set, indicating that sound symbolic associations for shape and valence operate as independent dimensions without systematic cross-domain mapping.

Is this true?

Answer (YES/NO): NO